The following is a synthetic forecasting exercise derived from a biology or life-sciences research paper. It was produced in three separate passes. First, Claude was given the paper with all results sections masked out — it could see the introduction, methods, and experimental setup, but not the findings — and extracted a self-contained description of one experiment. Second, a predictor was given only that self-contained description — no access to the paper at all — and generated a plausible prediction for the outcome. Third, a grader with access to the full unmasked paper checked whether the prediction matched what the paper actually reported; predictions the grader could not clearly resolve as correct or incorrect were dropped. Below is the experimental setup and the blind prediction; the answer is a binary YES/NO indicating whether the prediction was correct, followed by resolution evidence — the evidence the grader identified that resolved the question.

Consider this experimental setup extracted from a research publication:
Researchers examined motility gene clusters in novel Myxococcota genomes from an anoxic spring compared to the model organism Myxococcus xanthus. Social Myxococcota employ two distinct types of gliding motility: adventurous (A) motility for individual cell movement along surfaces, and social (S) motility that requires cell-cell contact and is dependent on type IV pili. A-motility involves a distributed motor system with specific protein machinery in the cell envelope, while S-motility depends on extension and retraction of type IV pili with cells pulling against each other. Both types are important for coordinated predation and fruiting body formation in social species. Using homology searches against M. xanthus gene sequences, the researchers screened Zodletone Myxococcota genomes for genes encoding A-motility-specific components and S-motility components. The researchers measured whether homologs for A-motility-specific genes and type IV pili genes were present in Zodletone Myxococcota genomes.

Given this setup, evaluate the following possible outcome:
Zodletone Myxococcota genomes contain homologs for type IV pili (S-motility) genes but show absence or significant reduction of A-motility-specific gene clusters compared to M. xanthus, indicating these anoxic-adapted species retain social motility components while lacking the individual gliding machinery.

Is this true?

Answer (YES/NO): NO